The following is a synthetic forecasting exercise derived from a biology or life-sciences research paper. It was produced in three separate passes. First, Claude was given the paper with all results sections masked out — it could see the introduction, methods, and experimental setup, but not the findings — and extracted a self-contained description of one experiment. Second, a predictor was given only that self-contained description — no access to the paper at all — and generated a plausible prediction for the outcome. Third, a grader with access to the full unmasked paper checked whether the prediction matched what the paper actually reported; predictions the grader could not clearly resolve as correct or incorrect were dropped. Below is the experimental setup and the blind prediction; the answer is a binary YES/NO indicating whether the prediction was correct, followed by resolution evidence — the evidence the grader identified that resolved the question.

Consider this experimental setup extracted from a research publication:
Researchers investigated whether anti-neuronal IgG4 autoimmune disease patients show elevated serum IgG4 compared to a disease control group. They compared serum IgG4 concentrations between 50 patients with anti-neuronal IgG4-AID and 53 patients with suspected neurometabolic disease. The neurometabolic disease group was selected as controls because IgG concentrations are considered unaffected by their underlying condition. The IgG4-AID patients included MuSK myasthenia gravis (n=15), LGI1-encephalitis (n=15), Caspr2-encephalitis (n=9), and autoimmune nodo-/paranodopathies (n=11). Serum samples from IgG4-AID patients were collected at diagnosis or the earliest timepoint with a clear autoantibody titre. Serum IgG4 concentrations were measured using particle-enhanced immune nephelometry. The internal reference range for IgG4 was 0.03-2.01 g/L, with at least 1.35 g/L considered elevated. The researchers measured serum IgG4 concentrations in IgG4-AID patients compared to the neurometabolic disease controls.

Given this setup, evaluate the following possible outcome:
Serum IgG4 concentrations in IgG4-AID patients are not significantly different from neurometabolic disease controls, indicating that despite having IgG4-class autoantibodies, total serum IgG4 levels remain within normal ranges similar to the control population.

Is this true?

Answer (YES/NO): YES